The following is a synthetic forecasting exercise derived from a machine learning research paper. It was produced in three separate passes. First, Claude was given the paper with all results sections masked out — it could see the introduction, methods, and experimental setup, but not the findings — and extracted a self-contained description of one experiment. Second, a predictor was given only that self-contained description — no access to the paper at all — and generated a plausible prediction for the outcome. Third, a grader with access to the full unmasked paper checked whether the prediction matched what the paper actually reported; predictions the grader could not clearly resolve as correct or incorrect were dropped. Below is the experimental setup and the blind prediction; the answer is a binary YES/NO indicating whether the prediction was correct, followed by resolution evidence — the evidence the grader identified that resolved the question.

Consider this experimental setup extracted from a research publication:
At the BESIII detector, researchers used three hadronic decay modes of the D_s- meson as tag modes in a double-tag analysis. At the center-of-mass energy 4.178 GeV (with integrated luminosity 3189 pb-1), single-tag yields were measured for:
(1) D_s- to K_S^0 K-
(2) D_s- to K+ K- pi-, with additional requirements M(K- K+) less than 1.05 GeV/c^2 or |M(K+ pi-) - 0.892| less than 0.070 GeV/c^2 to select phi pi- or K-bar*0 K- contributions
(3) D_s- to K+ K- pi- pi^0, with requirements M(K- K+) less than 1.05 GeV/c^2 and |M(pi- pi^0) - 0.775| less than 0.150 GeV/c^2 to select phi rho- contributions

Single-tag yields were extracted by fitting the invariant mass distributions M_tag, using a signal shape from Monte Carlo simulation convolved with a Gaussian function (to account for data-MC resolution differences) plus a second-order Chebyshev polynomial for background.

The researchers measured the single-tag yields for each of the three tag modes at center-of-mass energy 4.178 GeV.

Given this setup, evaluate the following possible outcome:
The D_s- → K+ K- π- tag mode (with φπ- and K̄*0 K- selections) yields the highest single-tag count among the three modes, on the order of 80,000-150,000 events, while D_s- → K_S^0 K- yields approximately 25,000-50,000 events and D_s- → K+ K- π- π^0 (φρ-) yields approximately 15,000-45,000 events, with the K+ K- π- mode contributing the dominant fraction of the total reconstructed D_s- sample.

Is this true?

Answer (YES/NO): NO